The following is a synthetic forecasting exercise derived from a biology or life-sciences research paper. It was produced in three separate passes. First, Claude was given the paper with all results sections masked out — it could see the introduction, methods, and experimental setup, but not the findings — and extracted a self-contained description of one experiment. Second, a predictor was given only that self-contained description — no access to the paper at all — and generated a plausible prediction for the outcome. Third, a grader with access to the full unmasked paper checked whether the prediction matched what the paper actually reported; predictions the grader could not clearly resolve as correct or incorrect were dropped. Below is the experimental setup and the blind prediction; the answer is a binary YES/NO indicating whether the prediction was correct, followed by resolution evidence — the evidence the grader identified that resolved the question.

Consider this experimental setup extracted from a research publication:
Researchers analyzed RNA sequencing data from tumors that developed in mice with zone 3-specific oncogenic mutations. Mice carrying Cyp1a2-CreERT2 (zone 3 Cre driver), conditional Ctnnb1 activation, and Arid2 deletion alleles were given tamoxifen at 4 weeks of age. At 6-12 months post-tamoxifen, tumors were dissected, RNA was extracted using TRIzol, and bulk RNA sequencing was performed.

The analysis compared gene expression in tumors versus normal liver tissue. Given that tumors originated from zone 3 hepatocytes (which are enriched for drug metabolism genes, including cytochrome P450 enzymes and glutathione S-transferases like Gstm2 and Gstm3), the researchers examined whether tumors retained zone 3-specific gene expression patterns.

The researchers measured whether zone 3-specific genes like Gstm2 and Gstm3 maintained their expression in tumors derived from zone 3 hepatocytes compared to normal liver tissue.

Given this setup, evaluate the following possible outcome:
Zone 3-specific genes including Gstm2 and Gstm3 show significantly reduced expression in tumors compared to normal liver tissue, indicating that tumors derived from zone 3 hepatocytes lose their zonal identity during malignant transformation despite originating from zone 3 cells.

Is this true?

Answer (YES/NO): NO